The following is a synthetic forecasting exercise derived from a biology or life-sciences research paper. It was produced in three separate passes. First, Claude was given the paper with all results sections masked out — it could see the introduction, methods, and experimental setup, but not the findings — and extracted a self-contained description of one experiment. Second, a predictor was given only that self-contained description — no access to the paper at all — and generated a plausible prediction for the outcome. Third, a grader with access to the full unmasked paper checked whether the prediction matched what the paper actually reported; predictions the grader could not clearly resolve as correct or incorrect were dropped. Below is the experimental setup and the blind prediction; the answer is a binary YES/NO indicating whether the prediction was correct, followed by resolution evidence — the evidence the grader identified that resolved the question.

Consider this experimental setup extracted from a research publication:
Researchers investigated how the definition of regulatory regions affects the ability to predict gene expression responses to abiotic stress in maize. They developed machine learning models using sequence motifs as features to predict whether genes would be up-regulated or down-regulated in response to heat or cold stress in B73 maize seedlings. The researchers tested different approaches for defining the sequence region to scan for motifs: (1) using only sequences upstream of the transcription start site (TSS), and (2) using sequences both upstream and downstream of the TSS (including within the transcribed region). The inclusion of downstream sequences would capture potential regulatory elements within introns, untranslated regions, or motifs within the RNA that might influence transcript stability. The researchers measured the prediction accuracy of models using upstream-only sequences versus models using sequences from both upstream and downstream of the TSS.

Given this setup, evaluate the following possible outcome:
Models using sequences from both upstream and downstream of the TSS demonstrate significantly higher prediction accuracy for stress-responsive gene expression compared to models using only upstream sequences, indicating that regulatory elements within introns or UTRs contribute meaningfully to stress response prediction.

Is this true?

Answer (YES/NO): YES